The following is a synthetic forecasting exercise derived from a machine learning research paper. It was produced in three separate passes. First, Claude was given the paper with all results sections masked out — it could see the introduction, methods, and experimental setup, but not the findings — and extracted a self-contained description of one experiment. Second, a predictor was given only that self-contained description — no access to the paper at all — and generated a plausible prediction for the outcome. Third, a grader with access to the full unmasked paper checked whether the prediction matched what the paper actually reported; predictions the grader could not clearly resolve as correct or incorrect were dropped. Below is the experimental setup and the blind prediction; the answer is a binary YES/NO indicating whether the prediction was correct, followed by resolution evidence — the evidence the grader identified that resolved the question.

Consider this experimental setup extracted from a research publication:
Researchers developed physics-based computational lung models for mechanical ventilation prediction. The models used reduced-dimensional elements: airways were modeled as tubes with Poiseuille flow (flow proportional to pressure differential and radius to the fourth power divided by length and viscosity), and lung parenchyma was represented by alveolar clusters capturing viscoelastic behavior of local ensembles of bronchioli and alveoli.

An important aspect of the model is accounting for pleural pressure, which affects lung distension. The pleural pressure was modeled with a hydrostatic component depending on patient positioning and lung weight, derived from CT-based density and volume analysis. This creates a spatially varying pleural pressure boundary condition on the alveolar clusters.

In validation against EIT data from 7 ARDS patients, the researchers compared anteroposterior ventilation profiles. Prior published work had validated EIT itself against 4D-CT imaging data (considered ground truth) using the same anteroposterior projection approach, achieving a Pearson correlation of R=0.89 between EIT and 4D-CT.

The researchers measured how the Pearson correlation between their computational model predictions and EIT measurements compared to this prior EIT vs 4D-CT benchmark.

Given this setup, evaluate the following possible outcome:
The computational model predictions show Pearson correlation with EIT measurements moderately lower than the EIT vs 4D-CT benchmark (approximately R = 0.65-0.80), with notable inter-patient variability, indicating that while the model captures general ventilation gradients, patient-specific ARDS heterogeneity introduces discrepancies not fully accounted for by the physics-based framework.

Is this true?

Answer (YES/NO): NO